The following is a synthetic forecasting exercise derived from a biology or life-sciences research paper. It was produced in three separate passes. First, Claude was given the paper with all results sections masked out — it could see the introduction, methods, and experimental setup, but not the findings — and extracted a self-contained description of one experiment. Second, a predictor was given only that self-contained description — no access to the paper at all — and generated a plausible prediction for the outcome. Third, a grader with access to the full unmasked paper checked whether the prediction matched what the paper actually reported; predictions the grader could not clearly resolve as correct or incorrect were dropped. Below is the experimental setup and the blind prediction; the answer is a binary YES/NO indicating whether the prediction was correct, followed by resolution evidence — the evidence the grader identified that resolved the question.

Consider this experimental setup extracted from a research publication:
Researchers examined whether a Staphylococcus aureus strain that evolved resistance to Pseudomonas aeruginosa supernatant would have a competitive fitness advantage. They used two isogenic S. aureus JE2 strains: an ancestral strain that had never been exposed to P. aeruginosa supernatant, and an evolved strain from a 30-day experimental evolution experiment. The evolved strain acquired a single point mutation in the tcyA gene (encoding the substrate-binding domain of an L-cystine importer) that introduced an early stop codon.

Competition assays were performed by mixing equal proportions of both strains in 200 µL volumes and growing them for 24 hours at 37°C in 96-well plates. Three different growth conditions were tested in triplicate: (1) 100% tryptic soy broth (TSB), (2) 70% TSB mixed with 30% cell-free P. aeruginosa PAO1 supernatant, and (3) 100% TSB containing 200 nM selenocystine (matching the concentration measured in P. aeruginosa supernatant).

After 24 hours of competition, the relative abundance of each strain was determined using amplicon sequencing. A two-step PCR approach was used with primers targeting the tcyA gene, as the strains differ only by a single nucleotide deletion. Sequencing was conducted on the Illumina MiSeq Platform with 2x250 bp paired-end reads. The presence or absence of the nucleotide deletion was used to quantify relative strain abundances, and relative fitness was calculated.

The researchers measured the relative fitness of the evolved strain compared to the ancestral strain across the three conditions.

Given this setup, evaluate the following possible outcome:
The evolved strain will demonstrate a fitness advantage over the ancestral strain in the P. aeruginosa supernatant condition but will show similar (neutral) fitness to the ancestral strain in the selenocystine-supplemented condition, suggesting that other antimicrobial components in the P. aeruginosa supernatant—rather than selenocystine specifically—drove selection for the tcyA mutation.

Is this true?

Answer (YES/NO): NO